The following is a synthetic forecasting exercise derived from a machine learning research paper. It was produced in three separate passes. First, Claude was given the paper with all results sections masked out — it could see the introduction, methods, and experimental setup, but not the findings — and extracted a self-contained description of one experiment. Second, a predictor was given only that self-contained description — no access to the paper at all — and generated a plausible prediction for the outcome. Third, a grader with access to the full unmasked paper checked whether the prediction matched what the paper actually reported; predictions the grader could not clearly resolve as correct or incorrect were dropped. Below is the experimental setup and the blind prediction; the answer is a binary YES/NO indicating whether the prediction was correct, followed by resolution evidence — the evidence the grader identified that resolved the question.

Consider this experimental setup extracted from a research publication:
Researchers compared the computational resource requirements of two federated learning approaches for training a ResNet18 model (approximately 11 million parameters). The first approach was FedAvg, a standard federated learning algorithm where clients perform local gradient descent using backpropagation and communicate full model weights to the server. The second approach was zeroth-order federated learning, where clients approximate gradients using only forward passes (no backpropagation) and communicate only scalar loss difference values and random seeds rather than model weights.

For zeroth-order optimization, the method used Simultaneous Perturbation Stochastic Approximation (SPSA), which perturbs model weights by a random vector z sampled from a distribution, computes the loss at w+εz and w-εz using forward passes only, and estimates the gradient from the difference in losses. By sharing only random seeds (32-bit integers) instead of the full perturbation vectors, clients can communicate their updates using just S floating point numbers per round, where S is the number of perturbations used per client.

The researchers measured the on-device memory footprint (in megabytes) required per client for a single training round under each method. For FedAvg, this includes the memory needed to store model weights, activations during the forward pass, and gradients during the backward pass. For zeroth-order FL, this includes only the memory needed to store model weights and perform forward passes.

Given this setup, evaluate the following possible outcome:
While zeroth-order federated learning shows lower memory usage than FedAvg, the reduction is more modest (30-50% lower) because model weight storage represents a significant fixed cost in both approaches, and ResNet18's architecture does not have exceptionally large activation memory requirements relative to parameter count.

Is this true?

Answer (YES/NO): NO